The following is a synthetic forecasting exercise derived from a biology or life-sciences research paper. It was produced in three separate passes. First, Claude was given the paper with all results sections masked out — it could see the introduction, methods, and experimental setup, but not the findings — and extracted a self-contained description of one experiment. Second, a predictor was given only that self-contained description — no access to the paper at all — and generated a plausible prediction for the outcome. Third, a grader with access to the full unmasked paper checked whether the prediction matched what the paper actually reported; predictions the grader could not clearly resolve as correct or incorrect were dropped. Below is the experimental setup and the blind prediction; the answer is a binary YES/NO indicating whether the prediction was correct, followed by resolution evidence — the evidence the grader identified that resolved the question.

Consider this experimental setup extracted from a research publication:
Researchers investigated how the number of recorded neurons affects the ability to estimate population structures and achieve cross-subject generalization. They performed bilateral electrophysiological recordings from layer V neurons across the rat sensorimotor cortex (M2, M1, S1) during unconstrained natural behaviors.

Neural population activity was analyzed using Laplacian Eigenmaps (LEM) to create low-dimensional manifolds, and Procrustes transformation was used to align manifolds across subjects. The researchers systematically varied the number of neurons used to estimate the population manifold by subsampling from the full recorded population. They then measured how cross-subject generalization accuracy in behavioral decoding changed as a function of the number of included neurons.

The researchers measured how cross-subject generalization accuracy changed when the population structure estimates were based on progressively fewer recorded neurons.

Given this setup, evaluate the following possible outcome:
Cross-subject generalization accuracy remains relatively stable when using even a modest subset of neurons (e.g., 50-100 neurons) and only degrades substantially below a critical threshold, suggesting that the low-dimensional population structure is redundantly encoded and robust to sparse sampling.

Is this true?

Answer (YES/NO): NO